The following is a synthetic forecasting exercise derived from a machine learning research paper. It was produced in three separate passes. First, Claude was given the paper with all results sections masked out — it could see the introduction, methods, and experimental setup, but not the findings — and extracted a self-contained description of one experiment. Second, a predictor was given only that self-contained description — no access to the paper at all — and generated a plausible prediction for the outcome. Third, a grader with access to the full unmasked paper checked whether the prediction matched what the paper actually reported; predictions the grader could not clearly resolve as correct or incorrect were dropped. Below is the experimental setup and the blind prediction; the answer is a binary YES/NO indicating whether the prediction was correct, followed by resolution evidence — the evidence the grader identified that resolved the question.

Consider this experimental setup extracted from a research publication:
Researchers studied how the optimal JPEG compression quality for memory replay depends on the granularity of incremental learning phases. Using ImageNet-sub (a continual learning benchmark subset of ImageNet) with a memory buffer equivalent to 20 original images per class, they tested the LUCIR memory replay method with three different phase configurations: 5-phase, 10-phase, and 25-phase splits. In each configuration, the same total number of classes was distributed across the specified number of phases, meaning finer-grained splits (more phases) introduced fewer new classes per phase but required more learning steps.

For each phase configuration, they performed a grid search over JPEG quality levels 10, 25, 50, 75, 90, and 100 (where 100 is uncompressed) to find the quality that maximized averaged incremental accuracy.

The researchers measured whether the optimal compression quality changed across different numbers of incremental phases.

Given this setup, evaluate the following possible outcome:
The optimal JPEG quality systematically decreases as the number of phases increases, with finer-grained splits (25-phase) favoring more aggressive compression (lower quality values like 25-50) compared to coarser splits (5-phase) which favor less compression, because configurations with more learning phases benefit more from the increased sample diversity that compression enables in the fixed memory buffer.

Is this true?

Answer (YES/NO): NO